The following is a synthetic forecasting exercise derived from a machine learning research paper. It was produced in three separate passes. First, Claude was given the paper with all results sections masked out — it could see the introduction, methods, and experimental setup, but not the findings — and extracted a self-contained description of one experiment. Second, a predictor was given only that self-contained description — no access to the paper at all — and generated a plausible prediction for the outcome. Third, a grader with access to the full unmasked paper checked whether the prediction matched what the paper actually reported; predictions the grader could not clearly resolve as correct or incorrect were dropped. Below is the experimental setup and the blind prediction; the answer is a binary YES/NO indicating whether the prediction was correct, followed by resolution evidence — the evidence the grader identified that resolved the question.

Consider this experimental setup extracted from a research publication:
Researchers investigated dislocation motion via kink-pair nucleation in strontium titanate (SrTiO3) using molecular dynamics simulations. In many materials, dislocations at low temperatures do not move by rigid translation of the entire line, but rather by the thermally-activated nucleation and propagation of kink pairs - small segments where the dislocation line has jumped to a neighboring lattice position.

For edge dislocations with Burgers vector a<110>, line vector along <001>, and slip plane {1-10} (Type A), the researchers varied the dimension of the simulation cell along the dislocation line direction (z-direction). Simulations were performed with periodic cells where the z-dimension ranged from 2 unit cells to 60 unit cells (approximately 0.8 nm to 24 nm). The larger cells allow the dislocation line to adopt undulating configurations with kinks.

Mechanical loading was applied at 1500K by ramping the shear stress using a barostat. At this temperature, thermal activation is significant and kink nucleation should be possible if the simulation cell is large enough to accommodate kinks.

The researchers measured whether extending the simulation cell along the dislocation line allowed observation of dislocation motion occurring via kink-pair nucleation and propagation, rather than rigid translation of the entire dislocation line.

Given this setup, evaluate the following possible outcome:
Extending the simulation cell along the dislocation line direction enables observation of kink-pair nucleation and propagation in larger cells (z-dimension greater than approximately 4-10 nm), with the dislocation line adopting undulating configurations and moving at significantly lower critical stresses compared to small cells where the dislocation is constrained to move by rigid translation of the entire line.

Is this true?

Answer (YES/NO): NO